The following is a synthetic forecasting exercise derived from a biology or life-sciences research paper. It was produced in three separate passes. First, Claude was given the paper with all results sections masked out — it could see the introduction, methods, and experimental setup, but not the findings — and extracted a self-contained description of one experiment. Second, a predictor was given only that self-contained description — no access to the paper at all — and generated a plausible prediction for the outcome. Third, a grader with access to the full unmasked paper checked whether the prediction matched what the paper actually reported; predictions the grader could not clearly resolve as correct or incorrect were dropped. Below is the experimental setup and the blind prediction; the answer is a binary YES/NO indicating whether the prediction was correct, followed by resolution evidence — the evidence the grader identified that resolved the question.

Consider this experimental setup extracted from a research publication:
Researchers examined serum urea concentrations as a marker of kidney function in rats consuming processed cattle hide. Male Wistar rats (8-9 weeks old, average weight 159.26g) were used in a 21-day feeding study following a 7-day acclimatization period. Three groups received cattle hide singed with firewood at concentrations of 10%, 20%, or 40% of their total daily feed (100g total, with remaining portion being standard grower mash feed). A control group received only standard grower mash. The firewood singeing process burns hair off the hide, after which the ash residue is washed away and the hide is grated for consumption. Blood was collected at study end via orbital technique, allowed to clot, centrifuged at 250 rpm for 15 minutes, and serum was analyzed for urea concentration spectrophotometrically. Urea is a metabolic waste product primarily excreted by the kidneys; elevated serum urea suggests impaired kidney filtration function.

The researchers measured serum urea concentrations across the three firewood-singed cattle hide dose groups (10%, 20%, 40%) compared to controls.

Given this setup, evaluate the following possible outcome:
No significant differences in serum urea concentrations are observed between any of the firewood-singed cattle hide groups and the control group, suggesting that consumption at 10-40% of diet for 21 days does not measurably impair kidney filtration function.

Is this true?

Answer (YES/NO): NO